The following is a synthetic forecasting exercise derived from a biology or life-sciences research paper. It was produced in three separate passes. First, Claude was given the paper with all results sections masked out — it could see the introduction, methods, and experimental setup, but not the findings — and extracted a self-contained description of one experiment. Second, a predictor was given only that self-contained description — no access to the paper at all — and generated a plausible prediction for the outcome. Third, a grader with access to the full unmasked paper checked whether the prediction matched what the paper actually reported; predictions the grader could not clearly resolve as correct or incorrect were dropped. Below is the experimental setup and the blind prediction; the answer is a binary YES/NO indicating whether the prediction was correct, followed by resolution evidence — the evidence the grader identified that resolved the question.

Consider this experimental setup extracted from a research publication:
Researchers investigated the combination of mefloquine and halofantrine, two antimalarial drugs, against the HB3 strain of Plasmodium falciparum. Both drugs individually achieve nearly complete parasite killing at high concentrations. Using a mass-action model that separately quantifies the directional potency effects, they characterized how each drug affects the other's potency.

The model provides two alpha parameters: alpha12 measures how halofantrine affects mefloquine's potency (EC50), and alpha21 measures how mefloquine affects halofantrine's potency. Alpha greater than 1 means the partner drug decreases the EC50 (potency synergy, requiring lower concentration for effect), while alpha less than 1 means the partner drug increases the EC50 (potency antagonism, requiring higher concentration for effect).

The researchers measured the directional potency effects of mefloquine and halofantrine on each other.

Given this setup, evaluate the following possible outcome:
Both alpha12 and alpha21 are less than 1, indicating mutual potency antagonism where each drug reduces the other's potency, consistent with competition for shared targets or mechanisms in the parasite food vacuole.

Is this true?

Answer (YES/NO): NO